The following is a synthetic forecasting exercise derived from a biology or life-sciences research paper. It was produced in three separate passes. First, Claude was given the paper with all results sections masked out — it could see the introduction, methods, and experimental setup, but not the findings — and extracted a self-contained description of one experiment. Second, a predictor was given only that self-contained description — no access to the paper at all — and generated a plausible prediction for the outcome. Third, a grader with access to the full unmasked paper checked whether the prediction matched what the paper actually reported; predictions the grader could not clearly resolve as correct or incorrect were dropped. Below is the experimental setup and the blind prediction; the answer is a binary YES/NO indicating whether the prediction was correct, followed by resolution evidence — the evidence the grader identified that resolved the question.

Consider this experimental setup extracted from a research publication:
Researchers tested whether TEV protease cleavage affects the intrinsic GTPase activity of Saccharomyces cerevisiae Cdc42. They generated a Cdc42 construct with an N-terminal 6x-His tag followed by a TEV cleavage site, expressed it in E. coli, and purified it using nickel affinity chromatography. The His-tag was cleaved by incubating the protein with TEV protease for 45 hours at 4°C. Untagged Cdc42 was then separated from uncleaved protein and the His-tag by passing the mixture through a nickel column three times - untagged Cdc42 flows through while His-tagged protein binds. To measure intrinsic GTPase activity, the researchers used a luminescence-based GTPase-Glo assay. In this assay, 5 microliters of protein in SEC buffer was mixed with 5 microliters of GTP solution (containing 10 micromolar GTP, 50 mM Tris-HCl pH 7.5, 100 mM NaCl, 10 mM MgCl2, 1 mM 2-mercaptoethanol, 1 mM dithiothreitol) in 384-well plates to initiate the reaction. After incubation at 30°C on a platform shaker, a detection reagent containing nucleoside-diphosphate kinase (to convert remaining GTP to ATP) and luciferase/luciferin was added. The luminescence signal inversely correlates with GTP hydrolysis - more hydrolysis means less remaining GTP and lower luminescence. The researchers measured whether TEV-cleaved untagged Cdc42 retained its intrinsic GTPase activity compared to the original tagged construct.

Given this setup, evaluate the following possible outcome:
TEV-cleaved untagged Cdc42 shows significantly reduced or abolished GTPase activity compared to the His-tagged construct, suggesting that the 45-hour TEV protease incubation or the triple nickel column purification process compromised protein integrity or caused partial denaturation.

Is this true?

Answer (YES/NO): NO